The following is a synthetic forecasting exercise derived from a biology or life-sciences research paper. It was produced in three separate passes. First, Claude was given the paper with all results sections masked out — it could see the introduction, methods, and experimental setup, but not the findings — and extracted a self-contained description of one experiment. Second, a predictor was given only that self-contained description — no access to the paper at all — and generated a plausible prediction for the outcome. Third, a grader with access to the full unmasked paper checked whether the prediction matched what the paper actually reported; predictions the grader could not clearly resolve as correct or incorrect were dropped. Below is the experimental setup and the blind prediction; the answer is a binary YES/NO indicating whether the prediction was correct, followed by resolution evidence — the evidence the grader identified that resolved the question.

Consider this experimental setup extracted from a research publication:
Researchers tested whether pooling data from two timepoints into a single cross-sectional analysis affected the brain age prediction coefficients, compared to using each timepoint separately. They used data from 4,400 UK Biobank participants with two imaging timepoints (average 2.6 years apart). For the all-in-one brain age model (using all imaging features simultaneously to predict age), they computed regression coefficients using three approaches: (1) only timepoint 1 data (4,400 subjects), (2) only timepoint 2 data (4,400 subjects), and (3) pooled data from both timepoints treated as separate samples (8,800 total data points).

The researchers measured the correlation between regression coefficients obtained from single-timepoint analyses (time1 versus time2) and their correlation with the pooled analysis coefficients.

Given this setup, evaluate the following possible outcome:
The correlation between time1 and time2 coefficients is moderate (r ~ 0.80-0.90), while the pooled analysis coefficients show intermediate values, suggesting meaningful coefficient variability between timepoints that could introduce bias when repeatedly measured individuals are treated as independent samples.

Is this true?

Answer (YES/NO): NO